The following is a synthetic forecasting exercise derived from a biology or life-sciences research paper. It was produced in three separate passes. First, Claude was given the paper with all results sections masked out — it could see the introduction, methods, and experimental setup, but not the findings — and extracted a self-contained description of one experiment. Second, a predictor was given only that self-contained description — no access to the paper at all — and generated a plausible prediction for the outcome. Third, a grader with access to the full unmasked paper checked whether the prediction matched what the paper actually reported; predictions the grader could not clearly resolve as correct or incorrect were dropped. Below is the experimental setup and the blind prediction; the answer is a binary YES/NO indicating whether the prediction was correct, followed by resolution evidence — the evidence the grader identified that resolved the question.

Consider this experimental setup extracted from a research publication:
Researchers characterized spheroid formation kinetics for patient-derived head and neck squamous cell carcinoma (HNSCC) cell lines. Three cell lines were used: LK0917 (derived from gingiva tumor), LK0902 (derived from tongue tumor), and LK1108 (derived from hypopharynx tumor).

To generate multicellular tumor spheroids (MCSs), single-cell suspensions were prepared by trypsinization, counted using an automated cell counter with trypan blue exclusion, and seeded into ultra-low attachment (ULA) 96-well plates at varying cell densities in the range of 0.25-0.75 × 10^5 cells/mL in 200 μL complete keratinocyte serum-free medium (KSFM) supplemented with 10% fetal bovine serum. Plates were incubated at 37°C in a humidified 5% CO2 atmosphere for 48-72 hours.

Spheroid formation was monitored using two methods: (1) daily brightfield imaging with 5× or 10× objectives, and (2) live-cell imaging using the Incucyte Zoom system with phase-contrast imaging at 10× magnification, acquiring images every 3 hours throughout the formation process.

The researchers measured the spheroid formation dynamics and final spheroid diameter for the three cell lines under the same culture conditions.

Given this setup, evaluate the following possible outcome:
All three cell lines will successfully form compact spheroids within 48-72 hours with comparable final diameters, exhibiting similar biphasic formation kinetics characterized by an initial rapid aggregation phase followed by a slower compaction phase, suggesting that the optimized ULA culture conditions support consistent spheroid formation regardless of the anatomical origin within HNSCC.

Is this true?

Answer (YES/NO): NO